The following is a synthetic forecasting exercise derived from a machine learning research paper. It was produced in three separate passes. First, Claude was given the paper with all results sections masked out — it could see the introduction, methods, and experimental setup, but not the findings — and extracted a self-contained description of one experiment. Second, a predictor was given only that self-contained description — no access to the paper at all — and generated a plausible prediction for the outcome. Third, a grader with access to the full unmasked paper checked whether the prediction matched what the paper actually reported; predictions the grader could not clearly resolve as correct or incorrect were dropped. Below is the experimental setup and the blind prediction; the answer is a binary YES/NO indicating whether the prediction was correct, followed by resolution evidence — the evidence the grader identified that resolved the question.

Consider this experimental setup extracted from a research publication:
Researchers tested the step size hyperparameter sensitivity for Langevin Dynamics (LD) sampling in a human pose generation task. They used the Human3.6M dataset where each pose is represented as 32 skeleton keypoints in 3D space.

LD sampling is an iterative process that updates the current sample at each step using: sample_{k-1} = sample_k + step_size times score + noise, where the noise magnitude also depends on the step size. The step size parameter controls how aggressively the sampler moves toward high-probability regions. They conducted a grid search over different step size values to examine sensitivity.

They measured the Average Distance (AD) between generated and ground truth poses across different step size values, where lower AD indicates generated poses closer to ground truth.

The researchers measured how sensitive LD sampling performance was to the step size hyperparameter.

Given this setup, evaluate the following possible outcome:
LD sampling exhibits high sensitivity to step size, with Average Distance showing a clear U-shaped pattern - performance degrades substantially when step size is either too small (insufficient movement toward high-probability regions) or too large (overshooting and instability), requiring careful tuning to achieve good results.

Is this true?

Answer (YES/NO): NO